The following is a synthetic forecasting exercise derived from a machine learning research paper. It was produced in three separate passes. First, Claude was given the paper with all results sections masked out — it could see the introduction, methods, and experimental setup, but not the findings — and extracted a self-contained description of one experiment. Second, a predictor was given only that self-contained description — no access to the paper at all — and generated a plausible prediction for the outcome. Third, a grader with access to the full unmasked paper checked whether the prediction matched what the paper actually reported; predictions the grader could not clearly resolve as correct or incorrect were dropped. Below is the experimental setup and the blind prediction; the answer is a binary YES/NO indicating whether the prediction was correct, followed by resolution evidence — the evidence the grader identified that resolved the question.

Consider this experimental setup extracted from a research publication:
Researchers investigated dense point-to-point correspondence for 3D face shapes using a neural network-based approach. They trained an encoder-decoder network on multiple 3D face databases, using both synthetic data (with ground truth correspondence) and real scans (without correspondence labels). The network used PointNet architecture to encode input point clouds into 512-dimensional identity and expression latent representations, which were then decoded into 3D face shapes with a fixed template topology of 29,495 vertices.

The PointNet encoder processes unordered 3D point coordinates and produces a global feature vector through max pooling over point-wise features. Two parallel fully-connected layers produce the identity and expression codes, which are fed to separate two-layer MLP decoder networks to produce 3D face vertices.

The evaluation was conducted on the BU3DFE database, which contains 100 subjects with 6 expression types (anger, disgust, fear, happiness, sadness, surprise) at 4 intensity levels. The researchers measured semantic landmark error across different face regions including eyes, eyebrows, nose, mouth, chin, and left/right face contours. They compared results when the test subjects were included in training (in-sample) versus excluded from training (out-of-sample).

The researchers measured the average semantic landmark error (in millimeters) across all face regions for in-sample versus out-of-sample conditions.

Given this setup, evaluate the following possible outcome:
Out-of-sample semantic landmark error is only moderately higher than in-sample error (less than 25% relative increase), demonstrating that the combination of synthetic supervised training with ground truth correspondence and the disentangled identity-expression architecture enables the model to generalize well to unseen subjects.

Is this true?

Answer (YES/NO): YES